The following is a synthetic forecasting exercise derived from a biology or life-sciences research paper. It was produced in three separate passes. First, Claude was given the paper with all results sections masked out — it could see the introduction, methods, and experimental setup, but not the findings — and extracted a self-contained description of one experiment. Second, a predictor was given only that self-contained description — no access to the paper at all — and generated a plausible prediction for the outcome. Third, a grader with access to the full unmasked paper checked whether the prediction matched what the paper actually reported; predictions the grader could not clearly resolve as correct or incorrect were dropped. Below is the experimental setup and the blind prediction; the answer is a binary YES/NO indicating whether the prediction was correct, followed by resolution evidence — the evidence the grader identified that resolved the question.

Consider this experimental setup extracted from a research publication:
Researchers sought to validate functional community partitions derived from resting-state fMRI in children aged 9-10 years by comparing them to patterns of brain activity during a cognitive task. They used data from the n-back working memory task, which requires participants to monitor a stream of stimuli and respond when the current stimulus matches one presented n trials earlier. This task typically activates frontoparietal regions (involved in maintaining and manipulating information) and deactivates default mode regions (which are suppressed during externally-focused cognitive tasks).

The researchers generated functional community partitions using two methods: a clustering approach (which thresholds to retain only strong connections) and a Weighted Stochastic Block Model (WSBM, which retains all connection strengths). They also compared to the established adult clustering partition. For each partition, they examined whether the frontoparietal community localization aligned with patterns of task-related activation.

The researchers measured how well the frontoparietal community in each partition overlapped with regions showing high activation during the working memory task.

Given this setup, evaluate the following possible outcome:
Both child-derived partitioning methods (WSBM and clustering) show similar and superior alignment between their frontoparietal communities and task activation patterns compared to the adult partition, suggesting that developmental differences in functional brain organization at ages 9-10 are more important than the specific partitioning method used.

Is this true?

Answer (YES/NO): NO